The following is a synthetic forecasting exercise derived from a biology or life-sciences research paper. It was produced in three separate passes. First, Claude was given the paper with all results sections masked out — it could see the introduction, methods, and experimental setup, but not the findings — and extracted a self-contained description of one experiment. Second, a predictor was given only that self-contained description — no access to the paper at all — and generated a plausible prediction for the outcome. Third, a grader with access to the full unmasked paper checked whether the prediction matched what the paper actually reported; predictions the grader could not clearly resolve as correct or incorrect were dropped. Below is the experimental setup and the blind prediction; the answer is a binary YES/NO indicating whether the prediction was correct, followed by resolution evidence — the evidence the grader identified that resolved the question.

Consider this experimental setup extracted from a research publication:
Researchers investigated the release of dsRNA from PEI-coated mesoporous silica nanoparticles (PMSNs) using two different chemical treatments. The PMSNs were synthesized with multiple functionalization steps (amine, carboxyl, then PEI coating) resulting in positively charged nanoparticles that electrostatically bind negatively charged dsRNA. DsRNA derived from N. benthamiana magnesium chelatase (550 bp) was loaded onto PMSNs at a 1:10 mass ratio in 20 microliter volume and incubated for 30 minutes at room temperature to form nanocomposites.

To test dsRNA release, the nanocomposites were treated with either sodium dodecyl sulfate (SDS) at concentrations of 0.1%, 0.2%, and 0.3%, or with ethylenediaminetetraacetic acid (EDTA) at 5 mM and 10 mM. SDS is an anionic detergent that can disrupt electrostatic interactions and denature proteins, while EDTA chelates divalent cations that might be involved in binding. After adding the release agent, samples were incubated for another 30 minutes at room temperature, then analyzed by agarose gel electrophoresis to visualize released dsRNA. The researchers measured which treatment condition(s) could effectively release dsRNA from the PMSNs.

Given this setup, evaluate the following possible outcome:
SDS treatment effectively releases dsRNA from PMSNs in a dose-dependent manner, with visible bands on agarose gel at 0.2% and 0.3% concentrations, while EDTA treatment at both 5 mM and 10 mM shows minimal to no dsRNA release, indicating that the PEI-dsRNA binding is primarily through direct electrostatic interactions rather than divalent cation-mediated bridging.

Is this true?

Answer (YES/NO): NO